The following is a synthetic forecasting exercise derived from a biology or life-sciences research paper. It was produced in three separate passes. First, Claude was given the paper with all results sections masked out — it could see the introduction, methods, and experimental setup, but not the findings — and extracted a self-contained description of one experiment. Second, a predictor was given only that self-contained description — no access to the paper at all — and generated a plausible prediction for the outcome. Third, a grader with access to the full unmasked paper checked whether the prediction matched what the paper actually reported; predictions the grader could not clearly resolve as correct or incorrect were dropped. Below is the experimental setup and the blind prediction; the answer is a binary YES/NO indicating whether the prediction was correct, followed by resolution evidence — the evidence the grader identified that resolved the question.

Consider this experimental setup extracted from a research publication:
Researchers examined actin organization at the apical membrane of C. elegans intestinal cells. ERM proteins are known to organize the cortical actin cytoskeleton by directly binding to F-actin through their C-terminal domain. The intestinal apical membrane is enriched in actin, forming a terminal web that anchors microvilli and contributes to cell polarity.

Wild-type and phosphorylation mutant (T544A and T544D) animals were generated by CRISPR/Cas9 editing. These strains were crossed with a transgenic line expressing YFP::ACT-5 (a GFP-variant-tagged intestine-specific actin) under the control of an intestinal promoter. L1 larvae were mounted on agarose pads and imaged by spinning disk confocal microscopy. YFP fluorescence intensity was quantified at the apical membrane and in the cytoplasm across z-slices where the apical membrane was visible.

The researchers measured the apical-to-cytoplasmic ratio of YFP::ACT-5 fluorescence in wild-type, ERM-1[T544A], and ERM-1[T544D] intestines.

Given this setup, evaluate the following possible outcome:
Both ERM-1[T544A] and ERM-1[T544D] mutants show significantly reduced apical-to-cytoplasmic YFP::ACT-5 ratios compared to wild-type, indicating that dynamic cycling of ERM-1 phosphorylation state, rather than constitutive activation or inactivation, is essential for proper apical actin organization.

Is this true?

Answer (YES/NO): NO